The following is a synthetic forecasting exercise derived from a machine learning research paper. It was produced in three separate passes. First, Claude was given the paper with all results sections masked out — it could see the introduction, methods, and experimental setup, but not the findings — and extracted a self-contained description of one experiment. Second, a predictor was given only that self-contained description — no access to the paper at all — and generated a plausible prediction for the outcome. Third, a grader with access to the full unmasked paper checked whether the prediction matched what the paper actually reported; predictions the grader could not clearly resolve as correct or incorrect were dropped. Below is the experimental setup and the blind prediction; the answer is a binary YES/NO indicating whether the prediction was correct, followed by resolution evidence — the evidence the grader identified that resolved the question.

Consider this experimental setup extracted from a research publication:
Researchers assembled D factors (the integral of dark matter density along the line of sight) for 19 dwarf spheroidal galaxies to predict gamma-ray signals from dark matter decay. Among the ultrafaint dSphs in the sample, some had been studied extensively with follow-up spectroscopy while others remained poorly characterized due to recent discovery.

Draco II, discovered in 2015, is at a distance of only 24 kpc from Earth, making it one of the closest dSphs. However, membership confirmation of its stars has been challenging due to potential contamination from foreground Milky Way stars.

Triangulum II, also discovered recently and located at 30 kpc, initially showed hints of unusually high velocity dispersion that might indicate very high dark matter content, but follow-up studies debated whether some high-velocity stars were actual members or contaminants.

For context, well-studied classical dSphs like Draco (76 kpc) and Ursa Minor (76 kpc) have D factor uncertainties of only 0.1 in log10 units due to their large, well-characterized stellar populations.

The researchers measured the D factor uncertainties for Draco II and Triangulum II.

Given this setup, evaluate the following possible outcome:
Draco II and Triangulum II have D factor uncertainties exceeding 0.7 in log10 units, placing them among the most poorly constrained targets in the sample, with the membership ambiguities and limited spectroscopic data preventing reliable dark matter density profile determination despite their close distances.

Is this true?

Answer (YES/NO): YES